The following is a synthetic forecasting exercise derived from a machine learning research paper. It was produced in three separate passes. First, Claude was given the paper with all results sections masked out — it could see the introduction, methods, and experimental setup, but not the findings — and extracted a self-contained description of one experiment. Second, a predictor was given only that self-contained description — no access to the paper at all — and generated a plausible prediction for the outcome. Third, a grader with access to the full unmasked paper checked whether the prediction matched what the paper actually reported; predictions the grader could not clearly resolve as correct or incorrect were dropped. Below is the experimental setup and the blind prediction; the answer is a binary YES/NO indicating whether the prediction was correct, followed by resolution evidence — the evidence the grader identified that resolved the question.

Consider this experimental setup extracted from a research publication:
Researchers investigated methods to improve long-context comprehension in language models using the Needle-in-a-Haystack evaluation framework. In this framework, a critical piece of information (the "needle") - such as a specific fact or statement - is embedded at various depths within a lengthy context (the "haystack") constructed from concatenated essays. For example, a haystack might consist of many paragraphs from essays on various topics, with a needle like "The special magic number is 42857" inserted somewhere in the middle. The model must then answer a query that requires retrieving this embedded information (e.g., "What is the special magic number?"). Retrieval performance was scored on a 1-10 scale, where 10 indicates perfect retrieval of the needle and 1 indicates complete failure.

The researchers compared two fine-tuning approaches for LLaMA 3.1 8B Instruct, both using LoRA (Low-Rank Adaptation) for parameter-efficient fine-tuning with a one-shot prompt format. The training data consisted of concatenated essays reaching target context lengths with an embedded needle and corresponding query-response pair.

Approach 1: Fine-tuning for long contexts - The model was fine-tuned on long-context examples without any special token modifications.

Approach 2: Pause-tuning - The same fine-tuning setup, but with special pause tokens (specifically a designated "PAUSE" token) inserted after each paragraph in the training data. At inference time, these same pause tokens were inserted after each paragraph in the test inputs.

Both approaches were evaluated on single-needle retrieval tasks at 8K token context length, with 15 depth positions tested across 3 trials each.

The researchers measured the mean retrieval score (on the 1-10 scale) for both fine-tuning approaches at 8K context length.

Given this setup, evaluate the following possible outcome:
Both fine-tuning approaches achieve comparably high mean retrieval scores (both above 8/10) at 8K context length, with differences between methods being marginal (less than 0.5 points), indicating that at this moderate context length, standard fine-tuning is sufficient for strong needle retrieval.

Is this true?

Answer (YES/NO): NO